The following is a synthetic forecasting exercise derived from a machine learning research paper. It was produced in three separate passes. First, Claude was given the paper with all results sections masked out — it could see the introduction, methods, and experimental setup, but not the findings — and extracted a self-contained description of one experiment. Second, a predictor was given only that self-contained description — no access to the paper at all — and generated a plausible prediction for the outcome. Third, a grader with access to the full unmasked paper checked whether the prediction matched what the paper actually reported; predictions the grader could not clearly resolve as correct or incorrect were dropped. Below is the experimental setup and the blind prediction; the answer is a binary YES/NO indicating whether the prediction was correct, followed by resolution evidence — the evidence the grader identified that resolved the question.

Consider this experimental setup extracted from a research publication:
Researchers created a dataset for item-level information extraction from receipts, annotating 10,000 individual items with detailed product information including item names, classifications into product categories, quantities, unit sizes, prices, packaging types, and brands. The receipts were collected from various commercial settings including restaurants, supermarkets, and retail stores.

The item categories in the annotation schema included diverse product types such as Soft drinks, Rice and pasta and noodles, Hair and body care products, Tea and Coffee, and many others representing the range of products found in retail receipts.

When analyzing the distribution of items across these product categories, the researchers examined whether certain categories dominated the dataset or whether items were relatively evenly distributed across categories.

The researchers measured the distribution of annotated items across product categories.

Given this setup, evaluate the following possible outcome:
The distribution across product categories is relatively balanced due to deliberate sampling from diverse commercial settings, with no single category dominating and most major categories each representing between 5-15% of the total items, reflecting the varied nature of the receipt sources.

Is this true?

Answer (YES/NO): NO